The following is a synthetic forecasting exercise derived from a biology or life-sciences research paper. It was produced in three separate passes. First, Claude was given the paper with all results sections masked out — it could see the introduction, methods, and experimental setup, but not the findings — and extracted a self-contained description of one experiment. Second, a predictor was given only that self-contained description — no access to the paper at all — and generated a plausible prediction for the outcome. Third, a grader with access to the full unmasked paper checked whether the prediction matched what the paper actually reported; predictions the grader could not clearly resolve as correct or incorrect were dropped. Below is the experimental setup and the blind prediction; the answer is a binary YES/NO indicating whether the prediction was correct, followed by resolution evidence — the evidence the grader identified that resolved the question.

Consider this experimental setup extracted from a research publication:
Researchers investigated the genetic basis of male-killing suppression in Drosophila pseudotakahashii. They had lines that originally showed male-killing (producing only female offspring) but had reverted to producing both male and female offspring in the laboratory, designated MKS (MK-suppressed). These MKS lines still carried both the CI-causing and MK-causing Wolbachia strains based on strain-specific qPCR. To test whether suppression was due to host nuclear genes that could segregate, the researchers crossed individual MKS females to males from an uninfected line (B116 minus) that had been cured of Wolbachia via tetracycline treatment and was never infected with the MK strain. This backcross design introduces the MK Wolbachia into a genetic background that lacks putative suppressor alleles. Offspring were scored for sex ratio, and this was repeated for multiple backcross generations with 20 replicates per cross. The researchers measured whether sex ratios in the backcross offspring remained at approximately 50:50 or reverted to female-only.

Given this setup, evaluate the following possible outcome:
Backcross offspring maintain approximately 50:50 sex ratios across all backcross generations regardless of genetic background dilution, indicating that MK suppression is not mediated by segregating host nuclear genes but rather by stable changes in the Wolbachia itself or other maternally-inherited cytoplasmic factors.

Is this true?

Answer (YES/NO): NO